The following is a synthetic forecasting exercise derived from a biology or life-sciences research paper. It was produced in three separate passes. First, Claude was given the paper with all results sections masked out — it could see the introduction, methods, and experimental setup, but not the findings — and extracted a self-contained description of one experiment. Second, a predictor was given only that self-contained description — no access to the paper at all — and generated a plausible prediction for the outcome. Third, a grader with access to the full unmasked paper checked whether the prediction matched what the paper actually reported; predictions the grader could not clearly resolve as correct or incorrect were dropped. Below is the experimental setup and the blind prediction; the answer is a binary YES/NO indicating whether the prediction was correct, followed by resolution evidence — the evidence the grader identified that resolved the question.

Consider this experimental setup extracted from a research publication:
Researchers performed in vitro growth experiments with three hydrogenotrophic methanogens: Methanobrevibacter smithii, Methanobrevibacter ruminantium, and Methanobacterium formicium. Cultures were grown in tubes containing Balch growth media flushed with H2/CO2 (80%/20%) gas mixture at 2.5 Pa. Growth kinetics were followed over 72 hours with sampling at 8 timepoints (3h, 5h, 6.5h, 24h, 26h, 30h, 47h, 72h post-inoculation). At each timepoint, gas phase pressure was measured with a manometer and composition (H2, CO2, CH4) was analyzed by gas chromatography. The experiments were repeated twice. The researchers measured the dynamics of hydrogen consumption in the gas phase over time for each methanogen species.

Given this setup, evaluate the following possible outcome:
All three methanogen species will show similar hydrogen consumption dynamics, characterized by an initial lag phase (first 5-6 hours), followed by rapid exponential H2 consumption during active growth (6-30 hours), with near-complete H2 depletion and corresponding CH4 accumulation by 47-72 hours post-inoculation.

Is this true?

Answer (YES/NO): NO